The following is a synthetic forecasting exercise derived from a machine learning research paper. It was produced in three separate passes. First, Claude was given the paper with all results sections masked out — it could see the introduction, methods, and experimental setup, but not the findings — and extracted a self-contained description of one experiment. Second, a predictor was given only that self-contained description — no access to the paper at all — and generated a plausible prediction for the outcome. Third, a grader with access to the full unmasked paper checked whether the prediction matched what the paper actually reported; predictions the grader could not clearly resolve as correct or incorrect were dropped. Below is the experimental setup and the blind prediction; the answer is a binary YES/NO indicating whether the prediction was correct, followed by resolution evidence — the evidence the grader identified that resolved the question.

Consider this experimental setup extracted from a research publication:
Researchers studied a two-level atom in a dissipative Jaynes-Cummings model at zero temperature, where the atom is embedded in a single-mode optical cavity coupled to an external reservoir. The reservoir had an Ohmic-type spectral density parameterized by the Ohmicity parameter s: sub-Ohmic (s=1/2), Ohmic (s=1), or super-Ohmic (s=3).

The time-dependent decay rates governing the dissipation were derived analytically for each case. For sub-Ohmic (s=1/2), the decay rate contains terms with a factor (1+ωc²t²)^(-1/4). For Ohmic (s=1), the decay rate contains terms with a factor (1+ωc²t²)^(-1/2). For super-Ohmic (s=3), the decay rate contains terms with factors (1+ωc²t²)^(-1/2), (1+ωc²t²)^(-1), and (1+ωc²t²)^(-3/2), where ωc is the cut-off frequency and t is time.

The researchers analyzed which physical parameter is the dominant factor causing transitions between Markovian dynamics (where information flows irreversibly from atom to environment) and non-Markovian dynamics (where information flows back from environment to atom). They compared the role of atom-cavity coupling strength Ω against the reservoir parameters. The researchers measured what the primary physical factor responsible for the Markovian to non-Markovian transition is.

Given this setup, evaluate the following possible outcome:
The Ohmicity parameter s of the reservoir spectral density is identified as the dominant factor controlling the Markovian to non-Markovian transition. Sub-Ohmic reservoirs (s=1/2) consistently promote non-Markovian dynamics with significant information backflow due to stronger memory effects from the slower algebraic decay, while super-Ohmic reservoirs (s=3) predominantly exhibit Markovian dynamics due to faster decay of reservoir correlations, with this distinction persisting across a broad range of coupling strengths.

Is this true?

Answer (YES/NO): NO